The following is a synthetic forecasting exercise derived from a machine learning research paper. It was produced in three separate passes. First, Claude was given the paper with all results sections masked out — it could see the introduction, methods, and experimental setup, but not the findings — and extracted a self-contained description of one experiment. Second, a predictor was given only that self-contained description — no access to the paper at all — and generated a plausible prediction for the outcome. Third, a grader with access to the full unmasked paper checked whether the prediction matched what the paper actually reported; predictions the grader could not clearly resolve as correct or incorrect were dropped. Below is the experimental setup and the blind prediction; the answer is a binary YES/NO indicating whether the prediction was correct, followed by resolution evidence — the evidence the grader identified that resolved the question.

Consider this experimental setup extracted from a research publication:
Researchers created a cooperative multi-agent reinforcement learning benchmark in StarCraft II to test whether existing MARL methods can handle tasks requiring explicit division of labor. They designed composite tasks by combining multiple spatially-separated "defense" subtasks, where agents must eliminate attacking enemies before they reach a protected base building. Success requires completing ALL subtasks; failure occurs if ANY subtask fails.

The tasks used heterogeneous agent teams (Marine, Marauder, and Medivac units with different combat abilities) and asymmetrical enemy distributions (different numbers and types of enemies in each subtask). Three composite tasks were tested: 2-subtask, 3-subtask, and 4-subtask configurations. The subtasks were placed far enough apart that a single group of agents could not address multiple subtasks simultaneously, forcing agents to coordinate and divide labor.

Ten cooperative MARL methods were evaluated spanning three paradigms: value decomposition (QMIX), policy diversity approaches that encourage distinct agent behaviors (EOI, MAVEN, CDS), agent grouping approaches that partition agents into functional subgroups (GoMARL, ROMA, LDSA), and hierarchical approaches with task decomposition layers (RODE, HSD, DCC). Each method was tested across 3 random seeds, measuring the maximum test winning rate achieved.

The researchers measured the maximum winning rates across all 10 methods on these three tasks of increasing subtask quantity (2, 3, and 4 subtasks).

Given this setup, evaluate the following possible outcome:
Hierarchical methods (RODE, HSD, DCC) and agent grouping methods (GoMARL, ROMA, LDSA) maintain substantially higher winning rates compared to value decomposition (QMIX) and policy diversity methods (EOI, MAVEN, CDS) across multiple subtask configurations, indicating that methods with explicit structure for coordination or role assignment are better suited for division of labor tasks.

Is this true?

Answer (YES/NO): NO